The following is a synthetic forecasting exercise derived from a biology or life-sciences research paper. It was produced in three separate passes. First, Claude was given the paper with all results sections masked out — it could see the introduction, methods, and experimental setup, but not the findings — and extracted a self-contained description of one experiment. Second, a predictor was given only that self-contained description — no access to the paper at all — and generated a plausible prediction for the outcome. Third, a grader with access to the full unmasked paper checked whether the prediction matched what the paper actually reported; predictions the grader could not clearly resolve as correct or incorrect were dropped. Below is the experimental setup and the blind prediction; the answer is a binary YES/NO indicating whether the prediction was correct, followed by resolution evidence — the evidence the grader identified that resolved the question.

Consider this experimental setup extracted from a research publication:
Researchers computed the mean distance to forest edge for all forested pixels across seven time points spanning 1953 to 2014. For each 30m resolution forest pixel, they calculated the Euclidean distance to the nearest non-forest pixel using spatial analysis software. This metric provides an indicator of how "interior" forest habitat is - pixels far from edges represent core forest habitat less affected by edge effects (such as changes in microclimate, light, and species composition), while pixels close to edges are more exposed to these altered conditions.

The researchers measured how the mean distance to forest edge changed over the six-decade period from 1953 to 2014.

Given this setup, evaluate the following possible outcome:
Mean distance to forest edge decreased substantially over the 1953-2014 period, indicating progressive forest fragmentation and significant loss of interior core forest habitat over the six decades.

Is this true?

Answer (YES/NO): YES